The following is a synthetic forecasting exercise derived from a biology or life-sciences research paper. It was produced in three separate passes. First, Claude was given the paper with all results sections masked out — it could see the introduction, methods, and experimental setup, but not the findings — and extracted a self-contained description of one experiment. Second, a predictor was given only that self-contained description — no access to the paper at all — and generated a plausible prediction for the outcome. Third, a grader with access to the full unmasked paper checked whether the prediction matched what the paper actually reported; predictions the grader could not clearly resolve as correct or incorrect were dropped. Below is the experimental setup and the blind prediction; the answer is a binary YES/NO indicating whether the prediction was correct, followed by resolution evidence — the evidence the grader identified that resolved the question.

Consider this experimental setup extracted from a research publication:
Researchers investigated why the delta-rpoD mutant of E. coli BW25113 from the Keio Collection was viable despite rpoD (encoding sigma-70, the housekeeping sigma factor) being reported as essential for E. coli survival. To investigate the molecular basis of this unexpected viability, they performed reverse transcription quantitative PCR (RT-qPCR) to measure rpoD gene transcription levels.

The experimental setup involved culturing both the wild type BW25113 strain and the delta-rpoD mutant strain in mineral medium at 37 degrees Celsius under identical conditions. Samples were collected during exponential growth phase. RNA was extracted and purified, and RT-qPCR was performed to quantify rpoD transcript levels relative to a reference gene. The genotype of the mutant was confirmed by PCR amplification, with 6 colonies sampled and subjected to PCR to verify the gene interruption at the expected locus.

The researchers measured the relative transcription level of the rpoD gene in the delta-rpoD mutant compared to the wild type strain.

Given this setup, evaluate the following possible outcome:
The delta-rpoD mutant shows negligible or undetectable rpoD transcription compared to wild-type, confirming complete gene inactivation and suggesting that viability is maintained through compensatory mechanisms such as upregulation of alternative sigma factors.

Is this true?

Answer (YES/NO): NO